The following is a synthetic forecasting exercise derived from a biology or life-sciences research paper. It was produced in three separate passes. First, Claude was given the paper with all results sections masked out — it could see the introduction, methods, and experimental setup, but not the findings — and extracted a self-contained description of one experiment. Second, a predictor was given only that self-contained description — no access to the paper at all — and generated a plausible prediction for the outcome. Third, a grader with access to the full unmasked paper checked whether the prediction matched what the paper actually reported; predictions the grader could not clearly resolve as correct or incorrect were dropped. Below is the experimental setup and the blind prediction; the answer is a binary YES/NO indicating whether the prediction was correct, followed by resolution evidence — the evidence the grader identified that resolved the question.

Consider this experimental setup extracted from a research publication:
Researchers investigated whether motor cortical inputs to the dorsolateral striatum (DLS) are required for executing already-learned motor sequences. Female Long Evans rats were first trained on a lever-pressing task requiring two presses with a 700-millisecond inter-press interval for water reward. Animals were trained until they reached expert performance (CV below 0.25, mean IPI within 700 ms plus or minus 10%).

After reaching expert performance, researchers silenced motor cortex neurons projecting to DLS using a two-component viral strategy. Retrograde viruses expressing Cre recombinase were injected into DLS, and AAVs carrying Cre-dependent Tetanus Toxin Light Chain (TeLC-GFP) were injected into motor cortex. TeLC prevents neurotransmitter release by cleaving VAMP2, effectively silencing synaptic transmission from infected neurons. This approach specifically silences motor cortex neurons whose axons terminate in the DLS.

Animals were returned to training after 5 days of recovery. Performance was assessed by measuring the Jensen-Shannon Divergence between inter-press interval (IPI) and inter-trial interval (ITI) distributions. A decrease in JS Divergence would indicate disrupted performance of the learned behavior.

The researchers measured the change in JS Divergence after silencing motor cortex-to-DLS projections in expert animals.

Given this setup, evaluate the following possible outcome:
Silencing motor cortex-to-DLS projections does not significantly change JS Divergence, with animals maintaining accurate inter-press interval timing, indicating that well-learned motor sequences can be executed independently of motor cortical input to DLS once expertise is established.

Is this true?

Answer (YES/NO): YES